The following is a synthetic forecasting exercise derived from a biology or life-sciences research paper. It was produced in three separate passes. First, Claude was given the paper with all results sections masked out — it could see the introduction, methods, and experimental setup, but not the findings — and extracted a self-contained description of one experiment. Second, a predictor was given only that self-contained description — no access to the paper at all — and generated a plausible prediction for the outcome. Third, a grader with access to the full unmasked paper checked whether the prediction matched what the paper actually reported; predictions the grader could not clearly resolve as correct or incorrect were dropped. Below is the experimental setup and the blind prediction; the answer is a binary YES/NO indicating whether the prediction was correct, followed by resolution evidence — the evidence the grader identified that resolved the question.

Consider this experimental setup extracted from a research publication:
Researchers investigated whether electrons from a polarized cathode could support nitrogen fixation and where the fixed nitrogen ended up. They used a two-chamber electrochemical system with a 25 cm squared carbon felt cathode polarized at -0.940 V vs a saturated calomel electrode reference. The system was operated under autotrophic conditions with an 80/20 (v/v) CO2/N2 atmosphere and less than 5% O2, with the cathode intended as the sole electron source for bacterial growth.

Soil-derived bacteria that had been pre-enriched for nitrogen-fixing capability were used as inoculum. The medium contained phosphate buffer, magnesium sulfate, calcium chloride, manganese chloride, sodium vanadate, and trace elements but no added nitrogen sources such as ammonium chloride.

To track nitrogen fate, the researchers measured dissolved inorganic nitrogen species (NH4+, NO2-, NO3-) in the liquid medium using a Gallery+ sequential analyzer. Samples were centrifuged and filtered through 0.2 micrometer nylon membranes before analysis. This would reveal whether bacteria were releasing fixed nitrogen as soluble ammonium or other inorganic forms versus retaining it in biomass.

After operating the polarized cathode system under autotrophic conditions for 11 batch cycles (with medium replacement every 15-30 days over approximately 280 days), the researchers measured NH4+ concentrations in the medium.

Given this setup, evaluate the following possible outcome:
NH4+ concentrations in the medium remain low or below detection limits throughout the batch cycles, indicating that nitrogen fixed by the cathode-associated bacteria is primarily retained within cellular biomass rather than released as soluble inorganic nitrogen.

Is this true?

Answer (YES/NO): YES